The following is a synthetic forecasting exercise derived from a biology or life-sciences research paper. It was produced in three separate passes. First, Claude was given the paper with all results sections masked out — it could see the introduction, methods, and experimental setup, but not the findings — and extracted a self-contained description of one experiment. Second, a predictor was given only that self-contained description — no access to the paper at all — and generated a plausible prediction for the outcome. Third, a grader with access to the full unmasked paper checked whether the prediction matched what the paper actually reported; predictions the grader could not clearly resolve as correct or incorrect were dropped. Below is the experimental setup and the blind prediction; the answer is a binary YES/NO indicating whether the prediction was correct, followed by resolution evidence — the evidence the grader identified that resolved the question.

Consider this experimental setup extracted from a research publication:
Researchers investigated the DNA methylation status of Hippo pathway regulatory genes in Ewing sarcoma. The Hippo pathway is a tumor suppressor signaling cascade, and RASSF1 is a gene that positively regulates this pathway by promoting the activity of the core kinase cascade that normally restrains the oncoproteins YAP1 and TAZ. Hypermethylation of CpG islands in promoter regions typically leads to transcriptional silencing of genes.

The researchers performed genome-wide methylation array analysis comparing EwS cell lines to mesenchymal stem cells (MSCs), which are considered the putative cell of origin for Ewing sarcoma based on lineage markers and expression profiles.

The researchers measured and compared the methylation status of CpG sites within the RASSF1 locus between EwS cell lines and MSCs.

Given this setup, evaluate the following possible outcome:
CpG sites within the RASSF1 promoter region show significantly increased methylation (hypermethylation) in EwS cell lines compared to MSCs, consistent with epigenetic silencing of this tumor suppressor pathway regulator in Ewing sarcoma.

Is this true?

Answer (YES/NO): YES